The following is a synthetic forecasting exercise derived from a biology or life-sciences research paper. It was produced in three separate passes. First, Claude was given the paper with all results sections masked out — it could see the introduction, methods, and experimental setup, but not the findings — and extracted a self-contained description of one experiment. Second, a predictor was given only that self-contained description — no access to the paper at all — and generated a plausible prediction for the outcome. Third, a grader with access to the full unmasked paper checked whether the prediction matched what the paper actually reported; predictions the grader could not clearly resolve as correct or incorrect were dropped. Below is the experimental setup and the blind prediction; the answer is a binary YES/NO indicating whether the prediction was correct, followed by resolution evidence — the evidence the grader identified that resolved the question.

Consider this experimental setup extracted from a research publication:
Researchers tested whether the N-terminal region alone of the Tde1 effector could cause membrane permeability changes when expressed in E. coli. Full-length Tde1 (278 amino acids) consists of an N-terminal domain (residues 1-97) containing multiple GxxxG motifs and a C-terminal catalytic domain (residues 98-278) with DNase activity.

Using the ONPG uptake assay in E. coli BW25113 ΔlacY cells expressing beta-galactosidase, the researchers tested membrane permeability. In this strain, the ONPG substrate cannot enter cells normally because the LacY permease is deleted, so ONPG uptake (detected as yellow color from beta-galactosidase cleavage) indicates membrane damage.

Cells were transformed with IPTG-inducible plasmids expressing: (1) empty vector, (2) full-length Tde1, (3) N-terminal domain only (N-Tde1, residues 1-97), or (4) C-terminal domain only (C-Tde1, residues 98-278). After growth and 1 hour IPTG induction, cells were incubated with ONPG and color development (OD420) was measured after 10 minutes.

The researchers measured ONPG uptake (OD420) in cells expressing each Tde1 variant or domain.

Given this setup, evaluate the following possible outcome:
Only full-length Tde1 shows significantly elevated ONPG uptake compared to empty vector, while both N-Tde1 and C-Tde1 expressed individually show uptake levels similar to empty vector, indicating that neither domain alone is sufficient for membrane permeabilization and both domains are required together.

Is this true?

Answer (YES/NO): NO